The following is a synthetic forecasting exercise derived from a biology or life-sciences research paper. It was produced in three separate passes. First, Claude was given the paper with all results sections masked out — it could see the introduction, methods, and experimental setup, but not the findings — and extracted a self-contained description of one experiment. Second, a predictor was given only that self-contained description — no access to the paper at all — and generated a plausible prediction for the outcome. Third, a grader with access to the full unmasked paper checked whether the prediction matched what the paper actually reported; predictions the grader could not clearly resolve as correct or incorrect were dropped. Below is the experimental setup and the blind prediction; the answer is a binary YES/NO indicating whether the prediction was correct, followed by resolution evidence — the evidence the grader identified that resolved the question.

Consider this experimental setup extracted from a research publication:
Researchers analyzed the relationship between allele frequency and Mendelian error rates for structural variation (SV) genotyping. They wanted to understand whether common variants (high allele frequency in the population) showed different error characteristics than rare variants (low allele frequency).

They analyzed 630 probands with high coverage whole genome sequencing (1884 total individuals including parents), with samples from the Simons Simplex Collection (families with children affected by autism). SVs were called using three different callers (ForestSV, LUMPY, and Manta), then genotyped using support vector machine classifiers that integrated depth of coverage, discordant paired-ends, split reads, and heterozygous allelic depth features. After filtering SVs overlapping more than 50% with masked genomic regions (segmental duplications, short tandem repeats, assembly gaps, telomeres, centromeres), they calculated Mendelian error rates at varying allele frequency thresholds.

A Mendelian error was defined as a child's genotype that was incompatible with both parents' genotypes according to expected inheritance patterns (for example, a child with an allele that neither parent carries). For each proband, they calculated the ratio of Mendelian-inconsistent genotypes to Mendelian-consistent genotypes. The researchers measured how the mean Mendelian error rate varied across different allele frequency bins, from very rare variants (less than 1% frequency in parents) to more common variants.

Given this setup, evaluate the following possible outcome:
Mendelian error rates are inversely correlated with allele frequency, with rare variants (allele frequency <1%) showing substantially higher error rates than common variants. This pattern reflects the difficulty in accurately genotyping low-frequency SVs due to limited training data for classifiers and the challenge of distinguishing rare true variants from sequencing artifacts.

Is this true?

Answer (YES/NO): NO